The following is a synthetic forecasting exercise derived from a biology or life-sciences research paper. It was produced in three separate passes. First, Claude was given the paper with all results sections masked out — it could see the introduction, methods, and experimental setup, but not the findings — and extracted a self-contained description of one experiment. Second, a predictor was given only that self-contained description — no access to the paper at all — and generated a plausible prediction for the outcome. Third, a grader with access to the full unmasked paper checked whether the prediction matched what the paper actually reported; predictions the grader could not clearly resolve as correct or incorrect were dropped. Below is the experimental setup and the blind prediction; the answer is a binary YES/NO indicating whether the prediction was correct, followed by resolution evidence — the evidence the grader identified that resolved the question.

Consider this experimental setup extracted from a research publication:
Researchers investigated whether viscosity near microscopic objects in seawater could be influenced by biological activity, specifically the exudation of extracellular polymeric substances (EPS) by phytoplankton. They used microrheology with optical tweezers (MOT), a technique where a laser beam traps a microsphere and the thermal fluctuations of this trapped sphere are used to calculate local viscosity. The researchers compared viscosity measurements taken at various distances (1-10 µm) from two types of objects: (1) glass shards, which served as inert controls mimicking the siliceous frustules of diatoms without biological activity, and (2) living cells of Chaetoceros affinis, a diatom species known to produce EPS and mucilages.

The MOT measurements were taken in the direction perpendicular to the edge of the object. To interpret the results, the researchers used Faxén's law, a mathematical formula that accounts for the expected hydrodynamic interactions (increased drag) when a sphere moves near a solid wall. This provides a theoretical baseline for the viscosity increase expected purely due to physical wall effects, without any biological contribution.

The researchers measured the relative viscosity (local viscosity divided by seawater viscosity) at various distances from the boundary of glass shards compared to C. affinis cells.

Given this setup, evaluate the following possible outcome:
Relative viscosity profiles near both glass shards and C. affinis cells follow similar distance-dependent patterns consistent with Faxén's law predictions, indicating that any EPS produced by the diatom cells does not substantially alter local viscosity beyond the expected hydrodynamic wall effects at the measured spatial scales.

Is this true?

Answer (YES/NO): NO